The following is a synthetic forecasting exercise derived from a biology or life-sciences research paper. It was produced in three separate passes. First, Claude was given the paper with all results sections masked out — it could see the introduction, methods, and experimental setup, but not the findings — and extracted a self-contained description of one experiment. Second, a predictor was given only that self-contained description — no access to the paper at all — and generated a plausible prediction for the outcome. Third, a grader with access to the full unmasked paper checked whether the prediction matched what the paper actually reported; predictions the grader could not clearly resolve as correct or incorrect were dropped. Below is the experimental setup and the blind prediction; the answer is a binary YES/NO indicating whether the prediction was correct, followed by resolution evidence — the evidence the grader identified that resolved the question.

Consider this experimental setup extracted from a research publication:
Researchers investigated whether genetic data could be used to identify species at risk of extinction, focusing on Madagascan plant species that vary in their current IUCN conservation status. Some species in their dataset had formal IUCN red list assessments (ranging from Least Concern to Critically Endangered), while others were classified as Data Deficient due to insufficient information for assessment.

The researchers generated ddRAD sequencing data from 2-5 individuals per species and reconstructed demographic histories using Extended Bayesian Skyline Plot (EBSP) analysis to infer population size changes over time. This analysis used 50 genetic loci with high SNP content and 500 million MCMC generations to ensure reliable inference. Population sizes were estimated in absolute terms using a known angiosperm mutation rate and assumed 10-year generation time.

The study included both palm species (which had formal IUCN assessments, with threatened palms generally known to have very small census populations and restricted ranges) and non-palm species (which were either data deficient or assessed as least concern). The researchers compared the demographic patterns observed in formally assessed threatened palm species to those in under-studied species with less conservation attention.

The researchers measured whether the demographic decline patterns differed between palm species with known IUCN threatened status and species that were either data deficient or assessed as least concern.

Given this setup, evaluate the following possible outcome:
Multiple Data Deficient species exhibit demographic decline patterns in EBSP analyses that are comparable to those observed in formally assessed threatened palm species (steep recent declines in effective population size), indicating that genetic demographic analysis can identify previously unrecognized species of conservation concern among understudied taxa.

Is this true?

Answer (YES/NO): YES